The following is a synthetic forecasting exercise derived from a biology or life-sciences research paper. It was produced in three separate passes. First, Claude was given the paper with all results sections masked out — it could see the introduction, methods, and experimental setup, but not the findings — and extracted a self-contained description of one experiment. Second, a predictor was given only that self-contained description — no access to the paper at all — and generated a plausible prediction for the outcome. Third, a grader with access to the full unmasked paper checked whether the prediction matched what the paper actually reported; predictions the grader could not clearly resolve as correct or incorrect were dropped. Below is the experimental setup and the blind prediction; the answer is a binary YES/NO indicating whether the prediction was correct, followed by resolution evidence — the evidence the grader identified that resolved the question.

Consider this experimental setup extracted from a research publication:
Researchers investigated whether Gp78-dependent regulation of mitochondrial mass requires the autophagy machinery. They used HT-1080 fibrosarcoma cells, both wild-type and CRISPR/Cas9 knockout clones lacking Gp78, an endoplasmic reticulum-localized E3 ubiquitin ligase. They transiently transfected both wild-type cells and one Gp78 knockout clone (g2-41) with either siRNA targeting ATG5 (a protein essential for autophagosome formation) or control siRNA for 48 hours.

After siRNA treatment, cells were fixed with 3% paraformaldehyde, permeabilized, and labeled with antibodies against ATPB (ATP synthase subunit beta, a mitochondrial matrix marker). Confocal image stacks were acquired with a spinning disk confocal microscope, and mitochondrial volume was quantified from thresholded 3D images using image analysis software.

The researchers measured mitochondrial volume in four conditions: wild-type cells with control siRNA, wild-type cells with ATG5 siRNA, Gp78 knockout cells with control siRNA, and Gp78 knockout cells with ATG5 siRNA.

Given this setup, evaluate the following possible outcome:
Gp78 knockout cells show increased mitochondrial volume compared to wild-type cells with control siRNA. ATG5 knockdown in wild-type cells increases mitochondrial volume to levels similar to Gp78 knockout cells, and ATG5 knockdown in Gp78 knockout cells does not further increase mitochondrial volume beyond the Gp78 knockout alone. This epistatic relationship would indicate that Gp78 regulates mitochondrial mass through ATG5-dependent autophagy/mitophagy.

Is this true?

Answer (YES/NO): YES